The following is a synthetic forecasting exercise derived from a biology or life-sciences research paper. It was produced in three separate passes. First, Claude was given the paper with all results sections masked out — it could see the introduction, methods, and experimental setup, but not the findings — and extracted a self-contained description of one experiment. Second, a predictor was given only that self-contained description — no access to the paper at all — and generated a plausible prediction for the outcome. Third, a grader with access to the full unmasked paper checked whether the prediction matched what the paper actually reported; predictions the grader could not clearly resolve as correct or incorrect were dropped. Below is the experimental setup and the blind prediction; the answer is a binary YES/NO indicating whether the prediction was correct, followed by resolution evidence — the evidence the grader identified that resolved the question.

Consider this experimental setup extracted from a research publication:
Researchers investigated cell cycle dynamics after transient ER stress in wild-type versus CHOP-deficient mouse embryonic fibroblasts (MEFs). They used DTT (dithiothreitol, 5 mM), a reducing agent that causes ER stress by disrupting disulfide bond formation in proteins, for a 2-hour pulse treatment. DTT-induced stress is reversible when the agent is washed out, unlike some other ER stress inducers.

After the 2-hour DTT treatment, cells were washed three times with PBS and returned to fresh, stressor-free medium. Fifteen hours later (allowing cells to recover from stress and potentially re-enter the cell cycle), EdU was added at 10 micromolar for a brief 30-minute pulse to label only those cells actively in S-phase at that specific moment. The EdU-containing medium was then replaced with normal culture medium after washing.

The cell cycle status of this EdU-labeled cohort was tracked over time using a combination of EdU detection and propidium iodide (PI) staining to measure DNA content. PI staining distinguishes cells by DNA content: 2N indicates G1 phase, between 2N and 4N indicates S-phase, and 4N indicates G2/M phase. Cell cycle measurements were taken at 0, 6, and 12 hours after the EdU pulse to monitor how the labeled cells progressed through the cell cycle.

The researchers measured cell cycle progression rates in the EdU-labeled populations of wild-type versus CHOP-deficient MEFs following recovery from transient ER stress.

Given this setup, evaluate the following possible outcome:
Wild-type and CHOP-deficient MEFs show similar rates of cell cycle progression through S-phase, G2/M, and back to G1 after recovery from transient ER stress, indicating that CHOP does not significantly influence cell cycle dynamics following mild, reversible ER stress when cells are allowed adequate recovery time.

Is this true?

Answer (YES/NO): NO